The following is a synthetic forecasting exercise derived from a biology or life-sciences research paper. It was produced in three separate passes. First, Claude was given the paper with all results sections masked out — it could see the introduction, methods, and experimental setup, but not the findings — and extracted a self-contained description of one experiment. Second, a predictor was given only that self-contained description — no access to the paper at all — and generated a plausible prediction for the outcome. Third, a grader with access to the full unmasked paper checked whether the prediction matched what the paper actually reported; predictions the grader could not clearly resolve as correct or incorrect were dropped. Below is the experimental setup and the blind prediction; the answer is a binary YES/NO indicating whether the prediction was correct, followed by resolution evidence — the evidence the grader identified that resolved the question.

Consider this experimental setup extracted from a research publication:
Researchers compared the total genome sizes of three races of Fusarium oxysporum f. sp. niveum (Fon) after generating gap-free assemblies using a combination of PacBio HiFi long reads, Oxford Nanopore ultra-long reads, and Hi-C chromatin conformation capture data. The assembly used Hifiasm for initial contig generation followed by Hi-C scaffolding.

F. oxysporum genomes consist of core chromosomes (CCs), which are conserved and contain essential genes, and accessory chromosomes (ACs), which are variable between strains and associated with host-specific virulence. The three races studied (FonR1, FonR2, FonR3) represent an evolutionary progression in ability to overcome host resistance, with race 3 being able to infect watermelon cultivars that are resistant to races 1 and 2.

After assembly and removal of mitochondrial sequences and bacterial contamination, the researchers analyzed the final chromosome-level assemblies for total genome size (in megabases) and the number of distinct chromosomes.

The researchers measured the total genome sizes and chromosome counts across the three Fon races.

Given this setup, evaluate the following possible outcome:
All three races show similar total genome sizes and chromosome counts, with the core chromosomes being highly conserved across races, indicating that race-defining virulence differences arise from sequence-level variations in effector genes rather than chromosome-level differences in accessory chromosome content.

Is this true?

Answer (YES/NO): NO